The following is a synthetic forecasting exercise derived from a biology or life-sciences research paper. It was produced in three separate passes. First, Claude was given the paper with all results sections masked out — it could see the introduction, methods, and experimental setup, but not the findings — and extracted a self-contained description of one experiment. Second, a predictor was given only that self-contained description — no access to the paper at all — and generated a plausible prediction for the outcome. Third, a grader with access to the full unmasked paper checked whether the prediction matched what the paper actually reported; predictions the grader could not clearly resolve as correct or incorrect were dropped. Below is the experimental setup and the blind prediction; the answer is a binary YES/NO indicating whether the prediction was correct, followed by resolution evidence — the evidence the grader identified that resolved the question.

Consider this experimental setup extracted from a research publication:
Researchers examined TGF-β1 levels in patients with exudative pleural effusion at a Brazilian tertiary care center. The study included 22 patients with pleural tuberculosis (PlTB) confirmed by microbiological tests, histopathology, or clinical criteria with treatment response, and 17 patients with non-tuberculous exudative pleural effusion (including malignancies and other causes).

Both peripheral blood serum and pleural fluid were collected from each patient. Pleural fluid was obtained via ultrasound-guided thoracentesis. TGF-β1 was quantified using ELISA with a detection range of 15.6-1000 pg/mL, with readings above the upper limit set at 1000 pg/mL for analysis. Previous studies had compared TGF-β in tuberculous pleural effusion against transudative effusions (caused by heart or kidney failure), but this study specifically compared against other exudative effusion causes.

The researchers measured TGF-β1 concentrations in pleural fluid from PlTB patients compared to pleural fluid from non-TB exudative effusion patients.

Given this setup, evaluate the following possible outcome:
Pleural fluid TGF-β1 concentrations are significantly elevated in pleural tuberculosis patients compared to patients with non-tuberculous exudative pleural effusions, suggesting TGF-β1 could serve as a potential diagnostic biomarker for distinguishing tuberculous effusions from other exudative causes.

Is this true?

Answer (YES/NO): YES